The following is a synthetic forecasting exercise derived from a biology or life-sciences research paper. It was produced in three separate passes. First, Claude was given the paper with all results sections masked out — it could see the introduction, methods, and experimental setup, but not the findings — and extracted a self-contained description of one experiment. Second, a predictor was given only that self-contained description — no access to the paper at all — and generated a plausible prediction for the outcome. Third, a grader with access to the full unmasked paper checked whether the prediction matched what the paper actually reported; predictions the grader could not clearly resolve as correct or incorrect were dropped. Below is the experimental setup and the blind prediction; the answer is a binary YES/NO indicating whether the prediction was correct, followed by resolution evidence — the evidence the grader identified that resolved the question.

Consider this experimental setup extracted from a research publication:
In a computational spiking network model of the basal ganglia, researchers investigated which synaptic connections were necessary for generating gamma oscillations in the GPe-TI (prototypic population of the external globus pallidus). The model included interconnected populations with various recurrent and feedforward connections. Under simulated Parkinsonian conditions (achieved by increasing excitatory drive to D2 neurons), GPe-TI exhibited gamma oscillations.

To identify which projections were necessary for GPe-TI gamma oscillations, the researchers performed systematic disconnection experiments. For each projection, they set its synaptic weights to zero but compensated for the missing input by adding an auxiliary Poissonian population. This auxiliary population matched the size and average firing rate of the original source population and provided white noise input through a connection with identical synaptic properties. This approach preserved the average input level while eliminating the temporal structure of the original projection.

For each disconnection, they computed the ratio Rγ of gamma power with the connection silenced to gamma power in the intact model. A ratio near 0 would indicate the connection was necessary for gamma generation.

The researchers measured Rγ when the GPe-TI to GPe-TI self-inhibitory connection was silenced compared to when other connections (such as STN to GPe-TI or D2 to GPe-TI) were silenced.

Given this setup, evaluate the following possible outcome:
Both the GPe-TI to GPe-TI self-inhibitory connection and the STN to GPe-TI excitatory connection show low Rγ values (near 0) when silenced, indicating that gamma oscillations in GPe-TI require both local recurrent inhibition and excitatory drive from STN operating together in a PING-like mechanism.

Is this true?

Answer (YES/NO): NO